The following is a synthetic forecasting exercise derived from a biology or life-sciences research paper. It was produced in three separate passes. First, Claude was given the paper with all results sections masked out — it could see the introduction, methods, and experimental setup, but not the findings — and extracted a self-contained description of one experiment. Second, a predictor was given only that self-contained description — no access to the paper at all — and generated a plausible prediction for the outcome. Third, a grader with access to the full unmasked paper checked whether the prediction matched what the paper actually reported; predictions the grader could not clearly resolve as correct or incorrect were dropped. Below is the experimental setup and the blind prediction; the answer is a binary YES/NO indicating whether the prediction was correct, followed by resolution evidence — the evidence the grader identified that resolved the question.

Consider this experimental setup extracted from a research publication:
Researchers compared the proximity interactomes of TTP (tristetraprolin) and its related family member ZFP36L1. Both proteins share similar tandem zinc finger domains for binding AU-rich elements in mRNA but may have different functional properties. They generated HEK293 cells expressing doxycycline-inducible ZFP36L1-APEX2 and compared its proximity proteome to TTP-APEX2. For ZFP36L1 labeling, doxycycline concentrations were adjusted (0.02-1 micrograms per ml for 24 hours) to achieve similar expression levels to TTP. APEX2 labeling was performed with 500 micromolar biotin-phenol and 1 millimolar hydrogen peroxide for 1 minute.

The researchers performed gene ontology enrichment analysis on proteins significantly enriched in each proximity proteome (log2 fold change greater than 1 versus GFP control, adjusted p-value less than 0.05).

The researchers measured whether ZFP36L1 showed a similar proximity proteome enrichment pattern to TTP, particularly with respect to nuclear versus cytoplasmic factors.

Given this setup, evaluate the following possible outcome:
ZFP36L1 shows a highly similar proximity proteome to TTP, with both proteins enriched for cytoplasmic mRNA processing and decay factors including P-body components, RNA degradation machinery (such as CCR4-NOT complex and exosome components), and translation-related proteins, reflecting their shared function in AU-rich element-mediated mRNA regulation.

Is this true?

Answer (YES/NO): NO